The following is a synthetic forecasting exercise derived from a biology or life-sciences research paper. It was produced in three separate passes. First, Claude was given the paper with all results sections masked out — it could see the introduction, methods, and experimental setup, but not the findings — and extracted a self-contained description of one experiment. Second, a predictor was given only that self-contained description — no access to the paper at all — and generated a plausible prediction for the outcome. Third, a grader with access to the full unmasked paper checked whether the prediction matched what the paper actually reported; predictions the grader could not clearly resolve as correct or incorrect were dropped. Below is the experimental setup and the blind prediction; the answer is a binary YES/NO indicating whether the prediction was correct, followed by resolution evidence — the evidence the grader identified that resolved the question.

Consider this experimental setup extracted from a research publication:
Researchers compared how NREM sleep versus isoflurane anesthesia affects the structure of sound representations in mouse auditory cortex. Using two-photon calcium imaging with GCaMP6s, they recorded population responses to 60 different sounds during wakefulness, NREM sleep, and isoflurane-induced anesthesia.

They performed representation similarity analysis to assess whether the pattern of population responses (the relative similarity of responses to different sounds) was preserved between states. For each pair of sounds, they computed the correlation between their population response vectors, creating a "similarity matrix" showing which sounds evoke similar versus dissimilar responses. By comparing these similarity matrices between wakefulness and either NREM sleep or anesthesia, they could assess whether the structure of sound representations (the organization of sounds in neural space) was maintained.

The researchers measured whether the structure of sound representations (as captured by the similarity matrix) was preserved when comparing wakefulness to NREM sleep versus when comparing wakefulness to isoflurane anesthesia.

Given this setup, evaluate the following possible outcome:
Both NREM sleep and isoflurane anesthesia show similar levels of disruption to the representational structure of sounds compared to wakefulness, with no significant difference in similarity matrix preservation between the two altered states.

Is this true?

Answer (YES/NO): NO